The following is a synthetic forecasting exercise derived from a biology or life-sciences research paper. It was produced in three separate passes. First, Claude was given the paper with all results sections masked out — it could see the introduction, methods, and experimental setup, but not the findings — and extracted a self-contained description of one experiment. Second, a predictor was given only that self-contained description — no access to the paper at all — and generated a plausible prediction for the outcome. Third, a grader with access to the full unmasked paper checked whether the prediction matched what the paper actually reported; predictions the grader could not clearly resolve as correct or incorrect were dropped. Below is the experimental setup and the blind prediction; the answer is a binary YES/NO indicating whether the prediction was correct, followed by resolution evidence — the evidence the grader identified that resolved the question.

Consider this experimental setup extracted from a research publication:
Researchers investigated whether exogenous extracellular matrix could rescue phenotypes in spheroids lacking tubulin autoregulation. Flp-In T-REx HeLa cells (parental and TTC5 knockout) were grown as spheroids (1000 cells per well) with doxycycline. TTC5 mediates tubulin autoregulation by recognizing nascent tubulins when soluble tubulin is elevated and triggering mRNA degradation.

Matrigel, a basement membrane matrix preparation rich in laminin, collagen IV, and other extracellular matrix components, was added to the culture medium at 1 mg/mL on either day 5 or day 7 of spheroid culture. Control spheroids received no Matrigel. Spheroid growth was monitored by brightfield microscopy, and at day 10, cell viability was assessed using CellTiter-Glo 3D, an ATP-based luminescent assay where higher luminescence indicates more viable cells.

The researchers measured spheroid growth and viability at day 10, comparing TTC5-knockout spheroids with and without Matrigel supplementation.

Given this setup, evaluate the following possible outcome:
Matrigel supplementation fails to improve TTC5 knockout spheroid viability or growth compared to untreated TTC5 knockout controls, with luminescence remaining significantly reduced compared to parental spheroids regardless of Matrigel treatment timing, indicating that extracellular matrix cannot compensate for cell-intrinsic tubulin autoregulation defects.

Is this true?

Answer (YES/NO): NO